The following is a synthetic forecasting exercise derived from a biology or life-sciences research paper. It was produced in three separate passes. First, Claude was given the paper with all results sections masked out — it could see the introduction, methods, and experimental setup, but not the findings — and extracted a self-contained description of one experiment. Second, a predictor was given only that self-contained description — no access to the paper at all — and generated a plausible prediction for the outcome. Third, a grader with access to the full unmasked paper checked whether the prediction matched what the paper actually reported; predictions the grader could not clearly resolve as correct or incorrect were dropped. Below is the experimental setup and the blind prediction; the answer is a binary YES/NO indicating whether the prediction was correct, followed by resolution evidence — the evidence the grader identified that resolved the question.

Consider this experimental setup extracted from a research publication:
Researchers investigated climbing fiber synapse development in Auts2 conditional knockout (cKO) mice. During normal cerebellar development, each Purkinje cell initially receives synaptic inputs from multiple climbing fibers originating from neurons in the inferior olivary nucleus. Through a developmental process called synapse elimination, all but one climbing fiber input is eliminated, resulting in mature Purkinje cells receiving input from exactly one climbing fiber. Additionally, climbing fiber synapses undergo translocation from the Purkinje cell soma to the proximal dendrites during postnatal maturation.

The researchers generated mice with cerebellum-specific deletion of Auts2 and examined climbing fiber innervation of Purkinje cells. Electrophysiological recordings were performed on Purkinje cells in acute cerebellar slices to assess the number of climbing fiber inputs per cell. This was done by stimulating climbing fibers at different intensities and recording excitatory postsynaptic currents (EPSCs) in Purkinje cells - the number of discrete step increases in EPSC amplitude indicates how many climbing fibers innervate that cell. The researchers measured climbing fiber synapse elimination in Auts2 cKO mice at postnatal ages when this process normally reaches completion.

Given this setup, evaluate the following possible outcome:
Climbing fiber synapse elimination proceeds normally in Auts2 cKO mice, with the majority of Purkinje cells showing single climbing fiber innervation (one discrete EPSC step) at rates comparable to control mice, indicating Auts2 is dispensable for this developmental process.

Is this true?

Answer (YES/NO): NO